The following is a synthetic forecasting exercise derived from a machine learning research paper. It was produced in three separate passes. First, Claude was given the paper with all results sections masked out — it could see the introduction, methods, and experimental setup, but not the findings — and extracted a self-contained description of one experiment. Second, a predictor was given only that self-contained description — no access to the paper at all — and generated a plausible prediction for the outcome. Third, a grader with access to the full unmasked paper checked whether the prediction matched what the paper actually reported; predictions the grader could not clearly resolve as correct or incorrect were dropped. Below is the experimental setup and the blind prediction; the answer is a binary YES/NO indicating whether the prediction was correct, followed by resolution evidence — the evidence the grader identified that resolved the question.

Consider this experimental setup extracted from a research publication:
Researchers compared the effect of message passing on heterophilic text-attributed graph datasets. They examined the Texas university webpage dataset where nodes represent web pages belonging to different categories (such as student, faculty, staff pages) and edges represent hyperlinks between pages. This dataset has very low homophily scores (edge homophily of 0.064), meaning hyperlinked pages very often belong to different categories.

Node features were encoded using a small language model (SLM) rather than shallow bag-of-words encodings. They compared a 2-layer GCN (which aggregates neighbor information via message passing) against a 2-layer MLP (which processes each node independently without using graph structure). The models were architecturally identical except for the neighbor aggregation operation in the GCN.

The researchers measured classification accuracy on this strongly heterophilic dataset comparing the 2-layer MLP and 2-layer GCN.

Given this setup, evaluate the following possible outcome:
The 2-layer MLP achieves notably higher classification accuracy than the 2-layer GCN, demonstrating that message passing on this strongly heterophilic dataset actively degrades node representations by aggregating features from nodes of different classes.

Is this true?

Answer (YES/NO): YES